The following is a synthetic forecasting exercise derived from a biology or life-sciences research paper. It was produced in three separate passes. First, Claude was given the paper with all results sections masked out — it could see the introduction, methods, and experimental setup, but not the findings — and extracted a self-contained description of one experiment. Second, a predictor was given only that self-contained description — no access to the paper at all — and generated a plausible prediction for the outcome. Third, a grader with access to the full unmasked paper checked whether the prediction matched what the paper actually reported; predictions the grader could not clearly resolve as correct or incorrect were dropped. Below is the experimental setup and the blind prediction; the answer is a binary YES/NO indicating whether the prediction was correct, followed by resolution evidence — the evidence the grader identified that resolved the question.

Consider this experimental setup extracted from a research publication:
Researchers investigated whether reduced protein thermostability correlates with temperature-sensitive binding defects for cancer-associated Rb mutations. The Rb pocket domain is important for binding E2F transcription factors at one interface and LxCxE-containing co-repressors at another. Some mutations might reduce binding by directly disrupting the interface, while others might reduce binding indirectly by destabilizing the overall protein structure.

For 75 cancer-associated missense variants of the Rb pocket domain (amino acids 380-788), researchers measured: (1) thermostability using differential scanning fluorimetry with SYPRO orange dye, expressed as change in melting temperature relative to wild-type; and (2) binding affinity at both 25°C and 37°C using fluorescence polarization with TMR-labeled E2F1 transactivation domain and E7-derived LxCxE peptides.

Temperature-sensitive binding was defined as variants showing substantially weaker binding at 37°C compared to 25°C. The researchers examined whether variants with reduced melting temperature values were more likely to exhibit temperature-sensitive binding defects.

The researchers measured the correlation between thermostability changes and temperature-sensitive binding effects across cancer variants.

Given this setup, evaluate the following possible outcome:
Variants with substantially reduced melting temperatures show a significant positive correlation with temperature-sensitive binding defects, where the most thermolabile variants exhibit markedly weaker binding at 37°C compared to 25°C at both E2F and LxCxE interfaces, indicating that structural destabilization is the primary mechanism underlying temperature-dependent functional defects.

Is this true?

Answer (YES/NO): NO